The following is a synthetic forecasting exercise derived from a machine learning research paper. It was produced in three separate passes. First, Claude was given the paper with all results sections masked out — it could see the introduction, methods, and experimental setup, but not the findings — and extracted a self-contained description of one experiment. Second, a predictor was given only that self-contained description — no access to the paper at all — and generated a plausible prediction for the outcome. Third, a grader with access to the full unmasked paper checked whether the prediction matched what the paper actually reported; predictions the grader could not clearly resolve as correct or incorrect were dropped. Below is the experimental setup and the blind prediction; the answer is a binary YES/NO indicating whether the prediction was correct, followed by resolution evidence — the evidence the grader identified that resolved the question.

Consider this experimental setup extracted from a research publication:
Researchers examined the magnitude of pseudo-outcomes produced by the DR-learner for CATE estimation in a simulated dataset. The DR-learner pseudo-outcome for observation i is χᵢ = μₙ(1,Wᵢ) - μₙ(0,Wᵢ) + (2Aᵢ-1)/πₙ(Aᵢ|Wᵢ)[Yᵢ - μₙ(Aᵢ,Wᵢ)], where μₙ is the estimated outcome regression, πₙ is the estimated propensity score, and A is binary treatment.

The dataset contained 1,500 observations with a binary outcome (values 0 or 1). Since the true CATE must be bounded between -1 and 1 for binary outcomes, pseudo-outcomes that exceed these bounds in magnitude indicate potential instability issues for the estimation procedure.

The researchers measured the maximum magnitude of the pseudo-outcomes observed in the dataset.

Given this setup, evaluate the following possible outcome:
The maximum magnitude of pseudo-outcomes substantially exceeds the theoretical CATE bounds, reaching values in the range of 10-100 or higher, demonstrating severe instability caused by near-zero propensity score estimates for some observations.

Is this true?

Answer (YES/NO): NO